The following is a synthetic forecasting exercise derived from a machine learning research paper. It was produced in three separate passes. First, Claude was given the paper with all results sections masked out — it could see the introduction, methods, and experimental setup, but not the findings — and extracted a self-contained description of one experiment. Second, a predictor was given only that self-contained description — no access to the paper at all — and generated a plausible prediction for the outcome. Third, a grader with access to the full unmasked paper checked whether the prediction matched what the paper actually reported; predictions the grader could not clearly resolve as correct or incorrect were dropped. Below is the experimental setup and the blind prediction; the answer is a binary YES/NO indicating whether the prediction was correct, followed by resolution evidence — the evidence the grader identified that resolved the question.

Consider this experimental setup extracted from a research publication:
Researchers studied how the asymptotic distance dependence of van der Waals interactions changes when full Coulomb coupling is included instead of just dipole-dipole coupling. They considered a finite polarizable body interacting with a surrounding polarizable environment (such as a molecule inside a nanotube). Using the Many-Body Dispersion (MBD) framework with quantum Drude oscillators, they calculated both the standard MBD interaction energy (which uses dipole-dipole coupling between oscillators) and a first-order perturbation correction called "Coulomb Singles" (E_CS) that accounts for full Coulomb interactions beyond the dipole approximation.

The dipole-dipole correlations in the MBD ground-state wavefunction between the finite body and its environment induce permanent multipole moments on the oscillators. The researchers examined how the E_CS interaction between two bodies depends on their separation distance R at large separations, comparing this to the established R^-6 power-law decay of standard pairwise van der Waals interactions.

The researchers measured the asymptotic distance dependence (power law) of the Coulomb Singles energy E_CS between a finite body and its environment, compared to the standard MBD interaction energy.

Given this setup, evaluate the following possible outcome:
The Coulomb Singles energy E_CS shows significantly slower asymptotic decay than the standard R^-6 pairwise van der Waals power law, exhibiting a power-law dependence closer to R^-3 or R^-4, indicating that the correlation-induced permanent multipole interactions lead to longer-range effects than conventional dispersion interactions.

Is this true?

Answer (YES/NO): NO